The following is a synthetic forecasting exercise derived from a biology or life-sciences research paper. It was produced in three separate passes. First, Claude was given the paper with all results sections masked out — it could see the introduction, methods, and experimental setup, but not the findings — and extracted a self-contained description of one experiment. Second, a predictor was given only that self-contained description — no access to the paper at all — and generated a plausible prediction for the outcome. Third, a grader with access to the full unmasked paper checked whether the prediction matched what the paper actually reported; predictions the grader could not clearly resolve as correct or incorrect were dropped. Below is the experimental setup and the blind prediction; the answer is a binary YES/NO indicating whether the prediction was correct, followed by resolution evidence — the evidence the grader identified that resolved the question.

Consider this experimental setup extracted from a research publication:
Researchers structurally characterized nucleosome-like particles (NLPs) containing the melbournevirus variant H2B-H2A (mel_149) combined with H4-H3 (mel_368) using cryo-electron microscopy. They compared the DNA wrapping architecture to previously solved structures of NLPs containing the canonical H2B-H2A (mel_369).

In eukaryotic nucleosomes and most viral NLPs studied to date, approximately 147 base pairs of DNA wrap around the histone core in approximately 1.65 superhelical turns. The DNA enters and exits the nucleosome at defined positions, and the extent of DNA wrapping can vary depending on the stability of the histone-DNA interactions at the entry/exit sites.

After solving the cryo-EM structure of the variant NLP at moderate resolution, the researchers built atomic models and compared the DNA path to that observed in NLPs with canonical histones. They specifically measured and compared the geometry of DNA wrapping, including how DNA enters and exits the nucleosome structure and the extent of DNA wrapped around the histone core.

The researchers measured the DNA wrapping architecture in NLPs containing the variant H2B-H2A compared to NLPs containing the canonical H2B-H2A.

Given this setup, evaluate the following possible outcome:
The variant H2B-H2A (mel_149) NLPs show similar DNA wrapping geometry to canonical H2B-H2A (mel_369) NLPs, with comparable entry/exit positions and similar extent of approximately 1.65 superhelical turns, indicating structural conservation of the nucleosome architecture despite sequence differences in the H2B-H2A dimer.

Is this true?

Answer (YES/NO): NO